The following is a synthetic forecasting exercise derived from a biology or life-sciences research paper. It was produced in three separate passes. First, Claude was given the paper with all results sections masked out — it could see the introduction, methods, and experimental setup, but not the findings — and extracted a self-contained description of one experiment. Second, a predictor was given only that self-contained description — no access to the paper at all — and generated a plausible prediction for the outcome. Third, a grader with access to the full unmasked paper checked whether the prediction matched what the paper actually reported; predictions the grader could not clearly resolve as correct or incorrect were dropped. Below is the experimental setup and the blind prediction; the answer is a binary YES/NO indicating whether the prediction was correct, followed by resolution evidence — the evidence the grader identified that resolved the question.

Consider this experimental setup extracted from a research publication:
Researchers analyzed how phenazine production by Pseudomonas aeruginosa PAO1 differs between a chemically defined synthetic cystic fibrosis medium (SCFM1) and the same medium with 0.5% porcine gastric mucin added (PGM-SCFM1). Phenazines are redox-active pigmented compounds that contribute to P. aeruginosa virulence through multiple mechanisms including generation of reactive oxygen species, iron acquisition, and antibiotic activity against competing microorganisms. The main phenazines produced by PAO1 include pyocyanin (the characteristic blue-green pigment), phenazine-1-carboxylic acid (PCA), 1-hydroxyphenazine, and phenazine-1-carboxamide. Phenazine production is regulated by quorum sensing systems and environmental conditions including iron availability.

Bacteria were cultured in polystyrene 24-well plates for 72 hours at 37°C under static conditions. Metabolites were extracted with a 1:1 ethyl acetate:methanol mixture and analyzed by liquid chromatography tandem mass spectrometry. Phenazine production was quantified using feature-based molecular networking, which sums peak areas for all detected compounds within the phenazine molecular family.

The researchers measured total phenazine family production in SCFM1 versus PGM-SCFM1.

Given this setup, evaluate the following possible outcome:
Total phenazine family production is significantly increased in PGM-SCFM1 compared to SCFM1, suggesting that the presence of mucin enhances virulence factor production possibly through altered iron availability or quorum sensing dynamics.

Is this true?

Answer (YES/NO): YES